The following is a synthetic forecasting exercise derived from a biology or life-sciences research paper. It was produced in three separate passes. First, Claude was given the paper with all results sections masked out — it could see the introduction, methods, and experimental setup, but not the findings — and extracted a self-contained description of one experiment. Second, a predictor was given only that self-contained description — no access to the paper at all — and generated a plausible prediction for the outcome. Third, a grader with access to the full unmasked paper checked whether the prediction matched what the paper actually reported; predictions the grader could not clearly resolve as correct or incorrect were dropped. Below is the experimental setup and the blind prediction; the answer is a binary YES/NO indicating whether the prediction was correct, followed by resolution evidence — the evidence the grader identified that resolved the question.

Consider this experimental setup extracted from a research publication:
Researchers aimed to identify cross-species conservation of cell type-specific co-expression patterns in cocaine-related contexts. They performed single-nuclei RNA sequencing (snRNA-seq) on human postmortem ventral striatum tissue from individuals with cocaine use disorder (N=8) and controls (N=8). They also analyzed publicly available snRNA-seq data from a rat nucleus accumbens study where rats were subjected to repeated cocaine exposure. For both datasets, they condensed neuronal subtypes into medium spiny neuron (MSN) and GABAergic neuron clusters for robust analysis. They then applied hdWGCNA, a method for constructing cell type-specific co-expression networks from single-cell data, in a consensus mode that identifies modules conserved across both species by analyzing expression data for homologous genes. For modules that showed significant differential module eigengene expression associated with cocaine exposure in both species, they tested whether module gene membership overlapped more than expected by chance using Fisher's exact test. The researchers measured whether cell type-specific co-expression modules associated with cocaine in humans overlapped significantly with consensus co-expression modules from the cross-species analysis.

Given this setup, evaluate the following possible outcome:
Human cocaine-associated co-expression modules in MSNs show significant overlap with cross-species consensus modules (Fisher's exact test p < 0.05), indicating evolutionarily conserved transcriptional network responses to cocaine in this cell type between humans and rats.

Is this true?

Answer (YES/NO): YES